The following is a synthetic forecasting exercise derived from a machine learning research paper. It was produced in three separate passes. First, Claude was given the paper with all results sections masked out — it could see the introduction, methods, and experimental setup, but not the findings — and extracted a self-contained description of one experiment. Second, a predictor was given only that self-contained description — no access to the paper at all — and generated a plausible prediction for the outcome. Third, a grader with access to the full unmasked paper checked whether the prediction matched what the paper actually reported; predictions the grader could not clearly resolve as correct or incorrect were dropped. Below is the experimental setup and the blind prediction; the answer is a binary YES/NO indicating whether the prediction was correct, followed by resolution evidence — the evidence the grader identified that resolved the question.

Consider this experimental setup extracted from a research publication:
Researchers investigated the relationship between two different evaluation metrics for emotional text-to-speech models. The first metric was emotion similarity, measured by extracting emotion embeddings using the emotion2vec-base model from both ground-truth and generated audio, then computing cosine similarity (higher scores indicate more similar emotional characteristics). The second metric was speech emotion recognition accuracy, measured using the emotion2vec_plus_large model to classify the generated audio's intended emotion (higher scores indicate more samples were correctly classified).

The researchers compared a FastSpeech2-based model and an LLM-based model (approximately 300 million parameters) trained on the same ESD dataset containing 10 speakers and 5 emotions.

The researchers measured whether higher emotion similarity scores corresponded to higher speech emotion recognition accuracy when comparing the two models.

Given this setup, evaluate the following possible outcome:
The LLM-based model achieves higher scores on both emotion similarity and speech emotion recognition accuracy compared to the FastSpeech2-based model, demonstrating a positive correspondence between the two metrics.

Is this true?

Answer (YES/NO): YES